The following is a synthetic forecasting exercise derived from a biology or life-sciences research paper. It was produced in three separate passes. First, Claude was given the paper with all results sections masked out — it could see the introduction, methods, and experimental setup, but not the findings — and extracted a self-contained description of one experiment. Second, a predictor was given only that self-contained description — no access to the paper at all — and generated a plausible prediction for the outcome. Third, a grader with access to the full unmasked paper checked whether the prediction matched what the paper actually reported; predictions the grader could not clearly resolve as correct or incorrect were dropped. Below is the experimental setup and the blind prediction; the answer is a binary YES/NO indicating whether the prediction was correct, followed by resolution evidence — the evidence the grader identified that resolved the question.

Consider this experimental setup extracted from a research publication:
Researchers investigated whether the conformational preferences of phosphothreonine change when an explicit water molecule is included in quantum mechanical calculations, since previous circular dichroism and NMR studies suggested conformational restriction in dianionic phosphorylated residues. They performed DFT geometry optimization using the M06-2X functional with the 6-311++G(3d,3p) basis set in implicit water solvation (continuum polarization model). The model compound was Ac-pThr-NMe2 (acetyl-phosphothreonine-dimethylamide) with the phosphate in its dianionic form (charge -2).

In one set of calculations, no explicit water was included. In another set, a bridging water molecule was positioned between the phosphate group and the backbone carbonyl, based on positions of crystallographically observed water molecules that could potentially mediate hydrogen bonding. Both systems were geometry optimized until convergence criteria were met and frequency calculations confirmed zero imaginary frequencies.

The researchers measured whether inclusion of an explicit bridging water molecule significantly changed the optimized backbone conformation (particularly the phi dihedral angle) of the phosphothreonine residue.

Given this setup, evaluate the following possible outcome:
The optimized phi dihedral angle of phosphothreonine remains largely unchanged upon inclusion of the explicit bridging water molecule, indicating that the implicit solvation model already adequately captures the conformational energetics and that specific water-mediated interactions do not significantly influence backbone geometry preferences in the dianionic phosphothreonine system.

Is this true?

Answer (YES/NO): YES